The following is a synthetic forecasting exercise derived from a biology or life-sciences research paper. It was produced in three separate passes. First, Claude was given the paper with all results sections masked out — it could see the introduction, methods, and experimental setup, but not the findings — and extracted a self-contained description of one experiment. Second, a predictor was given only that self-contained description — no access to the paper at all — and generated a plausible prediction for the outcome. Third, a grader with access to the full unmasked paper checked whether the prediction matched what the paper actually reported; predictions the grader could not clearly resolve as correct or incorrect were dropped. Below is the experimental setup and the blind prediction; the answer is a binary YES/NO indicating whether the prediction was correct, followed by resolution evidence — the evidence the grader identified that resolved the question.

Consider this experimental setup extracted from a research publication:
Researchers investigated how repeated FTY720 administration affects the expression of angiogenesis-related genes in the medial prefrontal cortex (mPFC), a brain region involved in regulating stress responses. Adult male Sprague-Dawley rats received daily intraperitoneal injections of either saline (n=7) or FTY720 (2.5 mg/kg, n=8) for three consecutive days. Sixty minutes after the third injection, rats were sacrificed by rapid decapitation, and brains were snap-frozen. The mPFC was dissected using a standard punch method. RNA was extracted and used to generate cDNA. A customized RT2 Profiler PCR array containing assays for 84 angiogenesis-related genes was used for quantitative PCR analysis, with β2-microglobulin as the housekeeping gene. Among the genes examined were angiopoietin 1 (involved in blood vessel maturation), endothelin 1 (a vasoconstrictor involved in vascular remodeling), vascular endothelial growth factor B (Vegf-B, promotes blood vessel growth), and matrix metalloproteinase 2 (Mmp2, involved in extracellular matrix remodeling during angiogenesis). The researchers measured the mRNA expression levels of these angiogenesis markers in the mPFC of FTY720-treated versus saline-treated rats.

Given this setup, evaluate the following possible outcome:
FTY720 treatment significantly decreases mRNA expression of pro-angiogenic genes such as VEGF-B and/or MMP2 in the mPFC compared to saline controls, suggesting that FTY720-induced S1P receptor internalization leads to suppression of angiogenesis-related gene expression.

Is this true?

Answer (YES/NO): YES